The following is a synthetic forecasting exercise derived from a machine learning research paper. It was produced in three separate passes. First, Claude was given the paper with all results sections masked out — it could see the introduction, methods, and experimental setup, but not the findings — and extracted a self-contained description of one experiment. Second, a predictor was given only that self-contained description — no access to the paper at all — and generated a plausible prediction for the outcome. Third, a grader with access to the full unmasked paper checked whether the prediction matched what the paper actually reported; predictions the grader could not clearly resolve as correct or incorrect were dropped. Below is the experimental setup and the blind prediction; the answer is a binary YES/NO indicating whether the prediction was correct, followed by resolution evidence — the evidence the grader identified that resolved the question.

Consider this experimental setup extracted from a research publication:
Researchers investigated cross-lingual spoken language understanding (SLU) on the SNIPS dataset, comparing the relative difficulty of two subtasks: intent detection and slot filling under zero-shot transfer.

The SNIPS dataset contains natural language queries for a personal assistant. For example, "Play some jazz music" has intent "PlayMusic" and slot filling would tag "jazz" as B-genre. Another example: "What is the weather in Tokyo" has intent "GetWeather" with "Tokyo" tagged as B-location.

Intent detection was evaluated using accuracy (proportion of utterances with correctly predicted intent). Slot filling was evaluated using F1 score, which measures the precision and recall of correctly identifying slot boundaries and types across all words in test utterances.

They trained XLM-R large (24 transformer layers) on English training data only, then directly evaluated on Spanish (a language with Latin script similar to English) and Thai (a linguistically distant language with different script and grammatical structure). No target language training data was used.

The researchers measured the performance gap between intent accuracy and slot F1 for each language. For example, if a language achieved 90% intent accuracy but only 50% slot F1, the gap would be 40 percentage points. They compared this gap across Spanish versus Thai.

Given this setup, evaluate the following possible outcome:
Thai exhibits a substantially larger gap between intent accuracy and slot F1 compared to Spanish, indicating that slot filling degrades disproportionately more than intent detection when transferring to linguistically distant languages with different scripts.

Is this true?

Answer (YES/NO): YES